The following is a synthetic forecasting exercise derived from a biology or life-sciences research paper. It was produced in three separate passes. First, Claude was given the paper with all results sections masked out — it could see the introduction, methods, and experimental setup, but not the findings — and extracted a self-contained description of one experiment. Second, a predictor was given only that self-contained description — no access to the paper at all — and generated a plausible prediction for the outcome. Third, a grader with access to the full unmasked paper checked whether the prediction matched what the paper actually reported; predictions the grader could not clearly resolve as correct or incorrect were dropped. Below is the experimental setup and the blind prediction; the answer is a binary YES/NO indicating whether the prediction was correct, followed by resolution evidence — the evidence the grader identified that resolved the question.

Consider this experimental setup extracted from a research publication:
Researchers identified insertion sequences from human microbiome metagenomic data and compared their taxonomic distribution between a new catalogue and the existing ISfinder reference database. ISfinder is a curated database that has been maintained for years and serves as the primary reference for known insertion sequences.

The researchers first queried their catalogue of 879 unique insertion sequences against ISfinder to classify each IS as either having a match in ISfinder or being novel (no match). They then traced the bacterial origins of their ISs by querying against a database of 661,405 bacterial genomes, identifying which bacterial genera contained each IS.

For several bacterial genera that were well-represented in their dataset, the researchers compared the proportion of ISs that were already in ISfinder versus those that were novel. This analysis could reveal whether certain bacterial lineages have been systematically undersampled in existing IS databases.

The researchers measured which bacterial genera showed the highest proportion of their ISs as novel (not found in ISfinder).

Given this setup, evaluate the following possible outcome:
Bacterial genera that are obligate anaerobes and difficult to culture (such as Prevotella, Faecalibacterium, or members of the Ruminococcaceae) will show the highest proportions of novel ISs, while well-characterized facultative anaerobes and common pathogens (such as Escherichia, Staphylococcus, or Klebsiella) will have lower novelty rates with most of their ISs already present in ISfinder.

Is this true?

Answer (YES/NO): NO